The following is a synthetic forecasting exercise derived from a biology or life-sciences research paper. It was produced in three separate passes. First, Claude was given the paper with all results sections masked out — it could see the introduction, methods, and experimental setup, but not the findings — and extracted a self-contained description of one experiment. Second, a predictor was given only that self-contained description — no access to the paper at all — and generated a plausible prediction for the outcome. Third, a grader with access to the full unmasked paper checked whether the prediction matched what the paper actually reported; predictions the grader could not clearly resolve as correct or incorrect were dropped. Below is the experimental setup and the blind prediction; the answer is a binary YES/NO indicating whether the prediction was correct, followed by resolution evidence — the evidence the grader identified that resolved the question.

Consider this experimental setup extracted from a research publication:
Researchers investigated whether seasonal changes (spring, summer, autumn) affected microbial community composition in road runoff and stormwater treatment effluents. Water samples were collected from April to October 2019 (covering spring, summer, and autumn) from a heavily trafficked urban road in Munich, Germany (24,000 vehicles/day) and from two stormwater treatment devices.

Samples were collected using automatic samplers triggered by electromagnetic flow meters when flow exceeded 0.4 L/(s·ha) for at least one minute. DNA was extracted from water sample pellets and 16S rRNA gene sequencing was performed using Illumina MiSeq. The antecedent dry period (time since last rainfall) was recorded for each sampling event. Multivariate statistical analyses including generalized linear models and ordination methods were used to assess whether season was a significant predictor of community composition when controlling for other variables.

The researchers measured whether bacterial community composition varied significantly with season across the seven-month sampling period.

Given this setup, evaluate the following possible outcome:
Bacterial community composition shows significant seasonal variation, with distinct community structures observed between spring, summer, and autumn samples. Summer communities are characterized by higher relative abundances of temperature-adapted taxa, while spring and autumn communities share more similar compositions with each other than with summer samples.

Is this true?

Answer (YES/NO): NO